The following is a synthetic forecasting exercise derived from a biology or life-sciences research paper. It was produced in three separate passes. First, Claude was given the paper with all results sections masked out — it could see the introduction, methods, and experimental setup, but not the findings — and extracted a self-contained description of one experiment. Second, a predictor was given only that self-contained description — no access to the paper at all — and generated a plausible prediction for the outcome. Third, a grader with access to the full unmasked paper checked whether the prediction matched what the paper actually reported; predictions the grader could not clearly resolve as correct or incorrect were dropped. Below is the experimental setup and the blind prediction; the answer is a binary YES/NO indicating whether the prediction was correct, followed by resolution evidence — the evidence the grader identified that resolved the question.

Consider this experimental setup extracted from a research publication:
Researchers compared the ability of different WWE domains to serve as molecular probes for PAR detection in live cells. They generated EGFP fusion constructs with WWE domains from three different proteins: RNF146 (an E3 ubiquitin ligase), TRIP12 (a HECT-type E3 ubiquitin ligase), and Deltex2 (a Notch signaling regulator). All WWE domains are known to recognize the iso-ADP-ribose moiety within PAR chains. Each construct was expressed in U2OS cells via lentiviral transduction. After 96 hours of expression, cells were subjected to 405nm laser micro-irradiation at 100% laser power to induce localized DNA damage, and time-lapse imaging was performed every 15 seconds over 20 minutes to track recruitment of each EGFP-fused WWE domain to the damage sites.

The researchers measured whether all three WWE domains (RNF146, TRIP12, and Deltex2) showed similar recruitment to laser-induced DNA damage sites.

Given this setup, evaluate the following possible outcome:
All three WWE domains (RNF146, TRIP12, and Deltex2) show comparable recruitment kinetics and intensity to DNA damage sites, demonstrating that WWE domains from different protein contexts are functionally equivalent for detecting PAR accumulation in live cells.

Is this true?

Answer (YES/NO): NO